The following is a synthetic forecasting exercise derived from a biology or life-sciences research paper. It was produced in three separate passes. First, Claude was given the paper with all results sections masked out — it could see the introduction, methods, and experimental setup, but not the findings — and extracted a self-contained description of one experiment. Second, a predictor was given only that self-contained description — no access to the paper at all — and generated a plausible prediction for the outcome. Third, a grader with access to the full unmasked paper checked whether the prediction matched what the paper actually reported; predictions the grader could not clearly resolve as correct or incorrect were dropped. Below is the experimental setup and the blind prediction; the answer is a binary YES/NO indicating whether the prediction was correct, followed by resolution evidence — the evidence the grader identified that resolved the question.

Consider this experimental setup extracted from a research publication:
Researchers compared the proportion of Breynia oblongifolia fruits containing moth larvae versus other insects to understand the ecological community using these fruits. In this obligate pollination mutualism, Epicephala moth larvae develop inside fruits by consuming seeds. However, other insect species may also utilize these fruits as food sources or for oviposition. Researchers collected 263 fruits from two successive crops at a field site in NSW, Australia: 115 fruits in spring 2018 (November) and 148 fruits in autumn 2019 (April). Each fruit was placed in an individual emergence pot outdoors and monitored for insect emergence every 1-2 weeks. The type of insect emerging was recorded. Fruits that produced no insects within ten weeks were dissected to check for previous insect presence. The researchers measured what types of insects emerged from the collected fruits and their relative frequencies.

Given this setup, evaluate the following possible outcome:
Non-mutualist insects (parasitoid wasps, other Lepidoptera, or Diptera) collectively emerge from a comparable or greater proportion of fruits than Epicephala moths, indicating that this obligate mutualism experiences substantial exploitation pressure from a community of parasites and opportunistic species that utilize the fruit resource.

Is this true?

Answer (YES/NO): NO